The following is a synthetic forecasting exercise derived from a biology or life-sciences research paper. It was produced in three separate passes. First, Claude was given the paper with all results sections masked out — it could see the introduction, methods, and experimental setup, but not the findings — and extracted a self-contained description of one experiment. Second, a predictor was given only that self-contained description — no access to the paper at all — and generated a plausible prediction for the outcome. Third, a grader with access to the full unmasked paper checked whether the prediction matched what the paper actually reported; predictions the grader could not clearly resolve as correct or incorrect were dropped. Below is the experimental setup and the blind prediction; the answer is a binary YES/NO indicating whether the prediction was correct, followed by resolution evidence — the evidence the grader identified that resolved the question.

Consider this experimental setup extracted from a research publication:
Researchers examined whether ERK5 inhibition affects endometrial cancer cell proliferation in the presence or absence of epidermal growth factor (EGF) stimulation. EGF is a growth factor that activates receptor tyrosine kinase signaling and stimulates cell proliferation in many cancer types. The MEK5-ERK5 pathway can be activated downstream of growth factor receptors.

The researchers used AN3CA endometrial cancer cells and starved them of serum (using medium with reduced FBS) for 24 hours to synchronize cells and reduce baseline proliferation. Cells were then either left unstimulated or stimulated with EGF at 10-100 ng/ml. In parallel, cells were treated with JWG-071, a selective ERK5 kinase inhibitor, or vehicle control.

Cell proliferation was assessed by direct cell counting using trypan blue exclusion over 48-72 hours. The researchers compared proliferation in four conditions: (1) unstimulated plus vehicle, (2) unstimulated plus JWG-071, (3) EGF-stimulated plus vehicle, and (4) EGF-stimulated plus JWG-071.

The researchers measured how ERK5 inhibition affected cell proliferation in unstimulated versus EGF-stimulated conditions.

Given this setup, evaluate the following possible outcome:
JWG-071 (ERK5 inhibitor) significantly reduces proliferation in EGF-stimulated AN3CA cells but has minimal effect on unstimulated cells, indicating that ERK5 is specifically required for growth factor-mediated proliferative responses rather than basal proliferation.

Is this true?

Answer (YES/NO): NO